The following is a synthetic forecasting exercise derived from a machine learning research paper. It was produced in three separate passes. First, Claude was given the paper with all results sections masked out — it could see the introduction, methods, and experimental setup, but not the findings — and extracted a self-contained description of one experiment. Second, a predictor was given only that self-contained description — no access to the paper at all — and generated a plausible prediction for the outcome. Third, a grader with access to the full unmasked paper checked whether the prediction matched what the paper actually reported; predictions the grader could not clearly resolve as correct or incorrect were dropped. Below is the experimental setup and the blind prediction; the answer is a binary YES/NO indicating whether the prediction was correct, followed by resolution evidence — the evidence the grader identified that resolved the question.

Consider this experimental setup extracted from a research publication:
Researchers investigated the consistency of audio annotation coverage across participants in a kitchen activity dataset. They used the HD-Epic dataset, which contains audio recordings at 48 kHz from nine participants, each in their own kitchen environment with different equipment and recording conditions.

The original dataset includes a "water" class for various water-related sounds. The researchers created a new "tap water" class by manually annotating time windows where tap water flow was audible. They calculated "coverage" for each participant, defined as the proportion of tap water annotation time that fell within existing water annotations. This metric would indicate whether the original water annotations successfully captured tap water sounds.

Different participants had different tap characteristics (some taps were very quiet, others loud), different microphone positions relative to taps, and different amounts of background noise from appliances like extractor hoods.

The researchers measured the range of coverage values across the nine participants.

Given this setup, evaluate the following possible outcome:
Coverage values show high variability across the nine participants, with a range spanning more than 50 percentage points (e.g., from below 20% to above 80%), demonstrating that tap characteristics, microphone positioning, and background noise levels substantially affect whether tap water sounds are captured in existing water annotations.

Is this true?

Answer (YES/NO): NO